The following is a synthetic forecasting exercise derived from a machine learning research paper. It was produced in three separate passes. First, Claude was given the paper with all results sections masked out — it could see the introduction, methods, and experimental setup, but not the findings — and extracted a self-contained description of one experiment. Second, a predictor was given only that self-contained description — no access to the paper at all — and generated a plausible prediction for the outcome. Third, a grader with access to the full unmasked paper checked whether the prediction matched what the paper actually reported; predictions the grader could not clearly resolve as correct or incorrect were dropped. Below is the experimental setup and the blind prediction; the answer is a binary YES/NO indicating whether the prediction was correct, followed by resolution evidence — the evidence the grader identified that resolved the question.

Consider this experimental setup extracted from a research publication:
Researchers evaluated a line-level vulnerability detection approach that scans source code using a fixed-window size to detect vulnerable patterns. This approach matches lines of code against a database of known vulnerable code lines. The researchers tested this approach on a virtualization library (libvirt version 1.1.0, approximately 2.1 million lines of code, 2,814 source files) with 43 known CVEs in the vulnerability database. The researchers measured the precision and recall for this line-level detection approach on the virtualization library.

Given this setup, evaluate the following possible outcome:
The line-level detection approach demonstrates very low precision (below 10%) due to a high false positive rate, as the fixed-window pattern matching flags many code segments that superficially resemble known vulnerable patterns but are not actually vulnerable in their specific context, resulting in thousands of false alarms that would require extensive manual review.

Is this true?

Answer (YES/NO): NO